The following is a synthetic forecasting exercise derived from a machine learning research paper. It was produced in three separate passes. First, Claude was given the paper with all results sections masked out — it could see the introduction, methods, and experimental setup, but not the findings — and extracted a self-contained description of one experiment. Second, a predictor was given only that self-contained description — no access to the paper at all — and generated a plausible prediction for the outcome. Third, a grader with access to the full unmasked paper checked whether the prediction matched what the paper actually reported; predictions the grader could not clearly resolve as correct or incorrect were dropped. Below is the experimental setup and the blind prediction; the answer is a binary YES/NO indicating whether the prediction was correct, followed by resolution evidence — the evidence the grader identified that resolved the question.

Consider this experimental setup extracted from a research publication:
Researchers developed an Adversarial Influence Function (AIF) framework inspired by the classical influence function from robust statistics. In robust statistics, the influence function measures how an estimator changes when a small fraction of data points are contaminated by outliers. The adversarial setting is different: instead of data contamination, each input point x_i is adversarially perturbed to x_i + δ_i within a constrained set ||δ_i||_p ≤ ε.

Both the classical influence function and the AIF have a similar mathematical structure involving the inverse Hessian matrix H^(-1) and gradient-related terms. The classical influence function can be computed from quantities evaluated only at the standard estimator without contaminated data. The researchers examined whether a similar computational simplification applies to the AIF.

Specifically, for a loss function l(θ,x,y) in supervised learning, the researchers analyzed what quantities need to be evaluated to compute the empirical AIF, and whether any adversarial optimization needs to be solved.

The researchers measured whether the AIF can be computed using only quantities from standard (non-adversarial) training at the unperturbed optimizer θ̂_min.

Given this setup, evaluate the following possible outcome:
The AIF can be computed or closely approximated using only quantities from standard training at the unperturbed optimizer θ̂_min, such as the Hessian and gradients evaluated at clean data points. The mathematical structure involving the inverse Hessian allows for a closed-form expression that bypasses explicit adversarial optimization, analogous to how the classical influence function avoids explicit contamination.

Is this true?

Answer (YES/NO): YES